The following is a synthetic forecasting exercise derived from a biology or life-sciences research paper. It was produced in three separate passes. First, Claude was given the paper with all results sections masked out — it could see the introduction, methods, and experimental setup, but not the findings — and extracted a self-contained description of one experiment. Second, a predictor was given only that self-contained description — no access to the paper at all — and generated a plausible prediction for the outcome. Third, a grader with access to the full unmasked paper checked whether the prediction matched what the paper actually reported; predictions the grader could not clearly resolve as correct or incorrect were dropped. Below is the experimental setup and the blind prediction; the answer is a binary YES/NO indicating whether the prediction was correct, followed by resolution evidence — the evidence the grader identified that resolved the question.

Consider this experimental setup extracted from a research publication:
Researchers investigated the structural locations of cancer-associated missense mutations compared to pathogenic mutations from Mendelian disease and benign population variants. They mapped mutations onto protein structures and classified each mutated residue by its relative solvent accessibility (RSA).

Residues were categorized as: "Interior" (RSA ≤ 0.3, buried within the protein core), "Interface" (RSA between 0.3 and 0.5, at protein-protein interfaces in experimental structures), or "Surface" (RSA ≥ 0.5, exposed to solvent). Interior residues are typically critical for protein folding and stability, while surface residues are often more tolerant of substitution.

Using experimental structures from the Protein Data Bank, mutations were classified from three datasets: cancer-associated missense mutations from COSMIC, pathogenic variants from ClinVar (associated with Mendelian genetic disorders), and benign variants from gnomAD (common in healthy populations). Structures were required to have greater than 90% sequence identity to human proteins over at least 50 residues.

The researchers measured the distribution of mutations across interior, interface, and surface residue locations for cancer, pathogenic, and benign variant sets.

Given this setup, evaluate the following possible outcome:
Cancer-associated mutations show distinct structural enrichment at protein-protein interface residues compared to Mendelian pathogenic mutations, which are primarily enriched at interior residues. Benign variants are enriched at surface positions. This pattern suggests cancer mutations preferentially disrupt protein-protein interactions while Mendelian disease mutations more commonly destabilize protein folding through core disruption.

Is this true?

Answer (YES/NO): NO